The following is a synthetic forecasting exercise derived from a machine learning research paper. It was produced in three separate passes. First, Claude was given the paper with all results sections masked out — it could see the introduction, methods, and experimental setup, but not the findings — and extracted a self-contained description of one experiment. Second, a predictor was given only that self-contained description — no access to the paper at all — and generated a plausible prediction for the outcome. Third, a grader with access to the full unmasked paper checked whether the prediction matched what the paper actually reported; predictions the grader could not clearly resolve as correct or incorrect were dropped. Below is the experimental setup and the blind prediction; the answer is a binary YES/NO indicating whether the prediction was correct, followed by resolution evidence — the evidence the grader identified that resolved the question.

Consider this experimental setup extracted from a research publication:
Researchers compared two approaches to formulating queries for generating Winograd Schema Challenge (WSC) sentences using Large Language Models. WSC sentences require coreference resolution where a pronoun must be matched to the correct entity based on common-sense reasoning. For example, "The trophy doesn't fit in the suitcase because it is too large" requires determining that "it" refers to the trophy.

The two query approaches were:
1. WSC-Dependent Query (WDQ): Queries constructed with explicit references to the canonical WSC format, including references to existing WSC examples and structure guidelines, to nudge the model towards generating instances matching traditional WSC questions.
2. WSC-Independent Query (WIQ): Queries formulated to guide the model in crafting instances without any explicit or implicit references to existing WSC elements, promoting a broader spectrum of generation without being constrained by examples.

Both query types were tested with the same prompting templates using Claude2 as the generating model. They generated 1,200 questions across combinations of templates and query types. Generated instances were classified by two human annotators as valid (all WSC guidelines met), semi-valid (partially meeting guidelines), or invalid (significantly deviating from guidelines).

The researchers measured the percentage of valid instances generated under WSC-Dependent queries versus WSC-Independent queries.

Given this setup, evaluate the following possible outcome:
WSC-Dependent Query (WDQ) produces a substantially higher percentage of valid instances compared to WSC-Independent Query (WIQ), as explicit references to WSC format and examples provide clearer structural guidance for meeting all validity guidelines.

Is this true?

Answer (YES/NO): NO